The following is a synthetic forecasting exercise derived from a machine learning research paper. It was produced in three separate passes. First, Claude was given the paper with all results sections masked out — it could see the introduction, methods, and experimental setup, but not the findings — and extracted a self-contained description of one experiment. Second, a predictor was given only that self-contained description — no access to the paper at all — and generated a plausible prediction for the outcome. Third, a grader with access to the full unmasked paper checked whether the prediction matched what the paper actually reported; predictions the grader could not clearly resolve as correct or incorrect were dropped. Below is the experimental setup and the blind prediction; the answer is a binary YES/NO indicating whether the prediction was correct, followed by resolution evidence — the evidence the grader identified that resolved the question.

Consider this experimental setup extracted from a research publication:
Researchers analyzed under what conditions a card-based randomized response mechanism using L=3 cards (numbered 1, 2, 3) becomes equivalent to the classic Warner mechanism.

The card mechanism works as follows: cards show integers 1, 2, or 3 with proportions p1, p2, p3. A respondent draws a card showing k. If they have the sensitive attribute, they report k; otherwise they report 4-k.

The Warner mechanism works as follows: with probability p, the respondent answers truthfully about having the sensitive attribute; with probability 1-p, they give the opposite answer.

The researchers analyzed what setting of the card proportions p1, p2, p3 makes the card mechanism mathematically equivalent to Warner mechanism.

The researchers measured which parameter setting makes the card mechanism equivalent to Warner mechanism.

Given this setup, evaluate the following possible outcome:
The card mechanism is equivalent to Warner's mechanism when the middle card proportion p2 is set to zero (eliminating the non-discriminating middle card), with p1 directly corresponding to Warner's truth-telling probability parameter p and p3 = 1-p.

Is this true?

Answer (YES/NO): YES